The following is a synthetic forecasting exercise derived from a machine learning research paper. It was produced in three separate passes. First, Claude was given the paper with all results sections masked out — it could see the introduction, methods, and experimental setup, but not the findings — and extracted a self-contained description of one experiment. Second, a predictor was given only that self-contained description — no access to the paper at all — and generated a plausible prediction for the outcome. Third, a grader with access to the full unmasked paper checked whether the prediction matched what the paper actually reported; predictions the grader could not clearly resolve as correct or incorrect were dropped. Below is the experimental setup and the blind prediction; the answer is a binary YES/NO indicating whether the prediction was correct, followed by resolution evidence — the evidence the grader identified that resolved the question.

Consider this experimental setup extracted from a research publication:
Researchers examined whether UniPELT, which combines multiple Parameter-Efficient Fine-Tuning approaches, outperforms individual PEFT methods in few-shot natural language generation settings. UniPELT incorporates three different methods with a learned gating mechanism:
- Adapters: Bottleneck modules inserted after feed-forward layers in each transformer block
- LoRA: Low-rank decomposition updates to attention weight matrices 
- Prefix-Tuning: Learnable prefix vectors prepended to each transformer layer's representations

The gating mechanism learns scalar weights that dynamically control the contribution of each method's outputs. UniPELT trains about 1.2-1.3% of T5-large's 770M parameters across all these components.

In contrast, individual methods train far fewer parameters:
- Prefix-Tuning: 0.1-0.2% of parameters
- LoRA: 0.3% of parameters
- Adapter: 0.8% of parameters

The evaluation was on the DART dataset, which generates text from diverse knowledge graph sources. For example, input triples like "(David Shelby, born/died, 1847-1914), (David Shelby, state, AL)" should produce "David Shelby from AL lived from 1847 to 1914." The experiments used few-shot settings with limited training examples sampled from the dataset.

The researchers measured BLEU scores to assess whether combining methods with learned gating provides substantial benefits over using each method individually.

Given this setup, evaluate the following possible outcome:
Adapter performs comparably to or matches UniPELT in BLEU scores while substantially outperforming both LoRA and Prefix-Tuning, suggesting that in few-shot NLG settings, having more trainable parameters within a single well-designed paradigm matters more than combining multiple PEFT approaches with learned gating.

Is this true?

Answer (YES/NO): NO